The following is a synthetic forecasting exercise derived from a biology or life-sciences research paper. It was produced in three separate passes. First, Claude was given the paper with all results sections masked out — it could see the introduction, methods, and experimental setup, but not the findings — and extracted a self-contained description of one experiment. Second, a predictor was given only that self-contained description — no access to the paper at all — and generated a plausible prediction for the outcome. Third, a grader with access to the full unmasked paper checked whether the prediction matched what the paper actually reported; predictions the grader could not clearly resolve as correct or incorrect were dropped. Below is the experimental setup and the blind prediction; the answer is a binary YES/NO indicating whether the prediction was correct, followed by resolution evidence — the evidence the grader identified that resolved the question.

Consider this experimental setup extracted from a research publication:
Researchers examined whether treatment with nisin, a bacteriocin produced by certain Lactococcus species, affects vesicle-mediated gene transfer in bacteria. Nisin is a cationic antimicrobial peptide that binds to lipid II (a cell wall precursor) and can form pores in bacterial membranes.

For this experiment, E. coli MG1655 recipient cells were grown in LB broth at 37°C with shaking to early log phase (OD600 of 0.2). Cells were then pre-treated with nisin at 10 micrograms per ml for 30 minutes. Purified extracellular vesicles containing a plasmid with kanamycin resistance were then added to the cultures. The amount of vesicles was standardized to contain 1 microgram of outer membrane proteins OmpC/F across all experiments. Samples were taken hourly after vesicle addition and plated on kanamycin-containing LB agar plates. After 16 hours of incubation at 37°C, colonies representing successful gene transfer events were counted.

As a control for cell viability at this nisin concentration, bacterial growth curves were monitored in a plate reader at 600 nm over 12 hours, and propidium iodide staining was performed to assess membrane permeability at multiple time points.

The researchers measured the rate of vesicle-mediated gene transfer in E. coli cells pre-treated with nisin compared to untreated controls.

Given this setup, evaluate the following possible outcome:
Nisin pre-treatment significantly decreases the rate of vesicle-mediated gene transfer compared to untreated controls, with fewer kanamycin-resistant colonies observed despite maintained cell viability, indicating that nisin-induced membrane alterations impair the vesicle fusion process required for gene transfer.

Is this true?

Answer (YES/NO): NO